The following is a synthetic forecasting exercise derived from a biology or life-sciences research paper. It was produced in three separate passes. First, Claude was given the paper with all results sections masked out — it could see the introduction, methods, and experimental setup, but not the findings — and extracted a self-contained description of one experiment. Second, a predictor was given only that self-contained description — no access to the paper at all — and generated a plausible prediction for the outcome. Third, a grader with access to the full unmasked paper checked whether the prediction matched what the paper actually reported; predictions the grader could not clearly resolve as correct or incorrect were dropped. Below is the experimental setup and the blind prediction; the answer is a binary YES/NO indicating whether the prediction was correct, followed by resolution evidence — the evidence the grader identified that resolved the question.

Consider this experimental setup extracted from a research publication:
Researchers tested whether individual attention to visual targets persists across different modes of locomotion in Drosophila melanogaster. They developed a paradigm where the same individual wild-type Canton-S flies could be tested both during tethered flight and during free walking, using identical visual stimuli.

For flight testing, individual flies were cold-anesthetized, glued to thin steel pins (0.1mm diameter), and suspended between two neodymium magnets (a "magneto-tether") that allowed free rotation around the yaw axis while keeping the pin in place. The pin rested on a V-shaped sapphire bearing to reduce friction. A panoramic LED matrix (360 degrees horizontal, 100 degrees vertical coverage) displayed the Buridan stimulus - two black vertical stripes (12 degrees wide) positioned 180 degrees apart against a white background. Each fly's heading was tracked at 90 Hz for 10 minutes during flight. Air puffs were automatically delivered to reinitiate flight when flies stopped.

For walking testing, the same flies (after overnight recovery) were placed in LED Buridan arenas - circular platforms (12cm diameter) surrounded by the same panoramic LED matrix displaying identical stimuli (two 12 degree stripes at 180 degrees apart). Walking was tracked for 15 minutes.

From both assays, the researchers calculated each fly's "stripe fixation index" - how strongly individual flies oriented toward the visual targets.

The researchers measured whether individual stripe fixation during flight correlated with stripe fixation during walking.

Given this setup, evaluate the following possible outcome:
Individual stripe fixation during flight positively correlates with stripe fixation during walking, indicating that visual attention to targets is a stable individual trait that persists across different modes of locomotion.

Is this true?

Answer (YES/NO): YES